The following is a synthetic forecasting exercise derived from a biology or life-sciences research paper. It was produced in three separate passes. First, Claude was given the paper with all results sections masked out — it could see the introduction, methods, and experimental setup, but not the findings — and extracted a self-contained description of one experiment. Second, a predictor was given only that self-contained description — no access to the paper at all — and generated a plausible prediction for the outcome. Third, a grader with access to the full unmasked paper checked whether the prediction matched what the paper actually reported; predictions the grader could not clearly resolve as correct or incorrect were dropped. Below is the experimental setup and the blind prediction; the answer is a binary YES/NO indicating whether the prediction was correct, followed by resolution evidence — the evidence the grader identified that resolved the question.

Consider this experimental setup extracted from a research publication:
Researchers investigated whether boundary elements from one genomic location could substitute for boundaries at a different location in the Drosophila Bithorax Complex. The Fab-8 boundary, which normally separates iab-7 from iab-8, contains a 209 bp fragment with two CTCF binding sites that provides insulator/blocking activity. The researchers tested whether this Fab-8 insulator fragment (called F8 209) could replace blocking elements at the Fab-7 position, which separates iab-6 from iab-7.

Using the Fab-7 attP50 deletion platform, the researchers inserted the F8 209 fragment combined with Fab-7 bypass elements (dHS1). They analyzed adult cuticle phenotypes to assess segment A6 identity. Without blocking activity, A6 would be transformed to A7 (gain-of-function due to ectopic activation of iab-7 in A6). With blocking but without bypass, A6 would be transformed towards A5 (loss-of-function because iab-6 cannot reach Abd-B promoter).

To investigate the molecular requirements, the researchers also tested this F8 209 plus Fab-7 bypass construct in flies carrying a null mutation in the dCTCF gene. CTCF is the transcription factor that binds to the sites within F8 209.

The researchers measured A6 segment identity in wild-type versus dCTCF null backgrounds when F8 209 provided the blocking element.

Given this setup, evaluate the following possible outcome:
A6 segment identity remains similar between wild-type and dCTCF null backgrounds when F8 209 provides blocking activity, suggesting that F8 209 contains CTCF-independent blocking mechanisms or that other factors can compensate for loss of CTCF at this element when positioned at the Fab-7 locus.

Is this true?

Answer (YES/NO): NO